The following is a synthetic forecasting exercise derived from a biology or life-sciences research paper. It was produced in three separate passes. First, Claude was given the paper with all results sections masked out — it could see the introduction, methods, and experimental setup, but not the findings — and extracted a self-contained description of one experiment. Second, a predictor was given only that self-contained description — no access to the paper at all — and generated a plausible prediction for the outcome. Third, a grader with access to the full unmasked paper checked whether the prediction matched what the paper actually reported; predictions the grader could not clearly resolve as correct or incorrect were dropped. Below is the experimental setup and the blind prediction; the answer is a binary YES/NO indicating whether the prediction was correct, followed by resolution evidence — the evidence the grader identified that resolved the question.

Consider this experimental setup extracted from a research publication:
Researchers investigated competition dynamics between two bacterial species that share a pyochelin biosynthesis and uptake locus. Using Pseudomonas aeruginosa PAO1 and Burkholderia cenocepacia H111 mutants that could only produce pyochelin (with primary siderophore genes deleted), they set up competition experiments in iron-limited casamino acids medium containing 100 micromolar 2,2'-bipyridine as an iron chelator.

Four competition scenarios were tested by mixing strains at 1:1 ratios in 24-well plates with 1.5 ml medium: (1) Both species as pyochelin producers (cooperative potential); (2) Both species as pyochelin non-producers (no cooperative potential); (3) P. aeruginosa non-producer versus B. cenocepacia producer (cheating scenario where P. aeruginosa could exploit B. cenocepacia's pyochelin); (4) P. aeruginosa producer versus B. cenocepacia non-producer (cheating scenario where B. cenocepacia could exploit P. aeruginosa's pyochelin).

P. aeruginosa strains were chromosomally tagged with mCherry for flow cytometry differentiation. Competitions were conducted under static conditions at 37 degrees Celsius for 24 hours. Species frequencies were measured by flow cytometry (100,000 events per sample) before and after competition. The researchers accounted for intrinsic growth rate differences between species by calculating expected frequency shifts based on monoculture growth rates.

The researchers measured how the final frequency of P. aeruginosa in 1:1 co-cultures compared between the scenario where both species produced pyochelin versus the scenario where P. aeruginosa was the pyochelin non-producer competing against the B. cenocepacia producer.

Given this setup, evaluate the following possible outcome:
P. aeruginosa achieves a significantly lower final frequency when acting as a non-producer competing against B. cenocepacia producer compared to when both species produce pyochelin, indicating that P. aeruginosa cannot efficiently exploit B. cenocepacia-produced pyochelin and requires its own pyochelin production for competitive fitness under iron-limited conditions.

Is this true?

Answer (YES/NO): NO